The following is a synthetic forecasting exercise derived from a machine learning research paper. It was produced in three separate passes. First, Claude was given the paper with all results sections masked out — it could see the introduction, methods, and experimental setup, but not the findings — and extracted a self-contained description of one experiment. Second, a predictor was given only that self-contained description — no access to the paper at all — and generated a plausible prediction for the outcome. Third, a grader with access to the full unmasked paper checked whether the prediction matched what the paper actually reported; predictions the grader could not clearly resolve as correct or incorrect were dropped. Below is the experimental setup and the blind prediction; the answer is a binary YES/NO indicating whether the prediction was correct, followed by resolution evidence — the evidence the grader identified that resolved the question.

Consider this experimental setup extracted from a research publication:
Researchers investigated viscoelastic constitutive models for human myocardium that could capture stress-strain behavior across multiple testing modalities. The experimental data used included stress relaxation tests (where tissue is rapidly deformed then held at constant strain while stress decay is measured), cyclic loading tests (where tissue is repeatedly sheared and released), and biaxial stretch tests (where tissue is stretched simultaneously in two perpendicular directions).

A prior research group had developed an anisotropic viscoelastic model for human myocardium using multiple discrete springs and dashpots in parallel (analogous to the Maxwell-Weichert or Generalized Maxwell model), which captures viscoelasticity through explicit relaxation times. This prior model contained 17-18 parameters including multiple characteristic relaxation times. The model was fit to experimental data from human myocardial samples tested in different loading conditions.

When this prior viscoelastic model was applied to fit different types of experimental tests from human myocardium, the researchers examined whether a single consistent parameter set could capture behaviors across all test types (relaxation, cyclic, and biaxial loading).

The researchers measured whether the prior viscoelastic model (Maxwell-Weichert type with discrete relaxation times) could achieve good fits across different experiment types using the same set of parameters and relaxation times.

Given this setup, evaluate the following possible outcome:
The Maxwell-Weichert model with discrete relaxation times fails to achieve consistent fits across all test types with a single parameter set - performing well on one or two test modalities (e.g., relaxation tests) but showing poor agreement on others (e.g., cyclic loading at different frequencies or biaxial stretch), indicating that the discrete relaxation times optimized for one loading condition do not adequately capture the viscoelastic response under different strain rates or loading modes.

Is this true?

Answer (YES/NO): YES